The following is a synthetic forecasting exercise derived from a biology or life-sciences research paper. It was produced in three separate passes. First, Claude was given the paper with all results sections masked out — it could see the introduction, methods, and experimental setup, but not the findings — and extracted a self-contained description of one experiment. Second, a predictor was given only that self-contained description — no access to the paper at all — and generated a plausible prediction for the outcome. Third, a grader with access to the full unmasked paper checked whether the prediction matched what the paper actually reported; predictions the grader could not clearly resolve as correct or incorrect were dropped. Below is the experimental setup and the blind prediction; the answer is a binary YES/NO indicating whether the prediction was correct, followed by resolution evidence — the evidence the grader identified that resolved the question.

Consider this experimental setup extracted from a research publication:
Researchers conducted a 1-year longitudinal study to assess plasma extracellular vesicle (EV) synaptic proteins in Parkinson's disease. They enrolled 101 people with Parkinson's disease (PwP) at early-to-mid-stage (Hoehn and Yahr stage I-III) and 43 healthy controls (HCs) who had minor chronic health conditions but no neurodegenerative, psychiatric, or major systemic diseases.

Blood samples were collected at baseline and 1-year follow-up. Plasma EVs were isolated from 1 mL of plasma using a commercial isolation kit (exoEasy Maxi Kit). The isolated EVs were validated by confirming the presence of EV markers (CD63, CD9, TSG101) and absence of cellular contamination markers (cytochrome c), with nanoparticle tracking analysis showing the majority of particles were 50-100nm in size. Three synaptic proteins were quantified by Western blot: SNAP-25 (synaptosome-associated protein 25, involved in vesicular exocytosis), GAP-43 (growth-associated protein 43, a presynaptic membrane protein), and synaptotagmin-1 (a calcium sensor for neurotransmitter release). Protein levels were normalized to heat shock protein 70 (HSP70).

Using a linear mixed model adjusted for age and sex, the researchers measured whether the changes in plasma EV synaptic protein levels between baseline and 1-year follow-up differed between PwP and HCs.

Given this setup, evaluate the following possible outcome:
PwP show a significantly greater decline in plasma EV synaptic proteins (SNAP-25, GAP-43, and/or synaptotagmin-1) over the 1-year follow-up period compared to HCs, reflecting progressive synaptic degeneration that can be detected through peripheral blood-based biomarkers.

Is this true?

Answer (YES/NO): NO